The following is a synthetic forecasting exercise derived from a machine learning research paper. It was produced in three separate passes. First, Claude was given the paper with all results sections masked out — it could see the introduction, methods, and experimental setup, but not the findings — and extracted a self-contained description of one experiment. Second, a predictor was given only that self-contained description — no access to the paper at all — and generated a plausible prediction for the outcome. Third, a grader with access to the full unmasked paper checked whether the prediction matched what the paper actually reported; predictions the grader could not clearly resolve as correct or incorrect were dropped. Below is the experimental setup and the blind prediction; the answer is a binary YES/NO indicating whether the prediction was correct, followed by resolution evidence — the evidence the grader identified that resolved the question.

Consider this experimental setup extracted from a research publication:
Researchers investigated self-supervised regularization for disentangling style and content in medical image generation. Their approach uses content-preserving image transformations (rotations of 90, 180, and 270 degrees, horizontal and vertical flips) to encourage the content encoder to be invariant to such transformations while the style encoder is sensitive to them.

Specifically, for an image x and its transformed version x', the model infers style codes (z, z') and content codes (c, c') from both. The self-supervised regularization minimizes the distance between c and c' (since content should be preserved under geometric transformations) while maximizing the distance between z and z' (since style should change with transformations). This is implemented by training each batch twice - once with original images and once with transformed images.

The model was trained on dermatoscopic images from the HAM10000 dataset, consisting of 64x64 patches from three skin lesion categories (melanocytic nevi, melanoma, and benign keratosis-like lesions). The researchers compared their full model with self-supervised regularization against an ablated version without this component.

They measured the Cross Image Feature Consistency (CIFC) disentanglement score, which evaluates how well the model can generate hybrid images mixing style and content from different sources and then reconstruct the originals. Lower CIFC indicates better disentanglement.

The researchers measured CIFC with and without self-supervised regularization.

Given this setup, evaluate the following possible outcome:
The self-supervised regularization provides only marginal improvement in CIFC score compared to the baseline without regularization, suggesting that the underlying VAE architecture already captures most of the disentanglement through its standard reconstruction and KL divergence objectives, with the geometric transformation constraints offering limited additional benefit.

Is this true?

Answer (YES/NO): NO